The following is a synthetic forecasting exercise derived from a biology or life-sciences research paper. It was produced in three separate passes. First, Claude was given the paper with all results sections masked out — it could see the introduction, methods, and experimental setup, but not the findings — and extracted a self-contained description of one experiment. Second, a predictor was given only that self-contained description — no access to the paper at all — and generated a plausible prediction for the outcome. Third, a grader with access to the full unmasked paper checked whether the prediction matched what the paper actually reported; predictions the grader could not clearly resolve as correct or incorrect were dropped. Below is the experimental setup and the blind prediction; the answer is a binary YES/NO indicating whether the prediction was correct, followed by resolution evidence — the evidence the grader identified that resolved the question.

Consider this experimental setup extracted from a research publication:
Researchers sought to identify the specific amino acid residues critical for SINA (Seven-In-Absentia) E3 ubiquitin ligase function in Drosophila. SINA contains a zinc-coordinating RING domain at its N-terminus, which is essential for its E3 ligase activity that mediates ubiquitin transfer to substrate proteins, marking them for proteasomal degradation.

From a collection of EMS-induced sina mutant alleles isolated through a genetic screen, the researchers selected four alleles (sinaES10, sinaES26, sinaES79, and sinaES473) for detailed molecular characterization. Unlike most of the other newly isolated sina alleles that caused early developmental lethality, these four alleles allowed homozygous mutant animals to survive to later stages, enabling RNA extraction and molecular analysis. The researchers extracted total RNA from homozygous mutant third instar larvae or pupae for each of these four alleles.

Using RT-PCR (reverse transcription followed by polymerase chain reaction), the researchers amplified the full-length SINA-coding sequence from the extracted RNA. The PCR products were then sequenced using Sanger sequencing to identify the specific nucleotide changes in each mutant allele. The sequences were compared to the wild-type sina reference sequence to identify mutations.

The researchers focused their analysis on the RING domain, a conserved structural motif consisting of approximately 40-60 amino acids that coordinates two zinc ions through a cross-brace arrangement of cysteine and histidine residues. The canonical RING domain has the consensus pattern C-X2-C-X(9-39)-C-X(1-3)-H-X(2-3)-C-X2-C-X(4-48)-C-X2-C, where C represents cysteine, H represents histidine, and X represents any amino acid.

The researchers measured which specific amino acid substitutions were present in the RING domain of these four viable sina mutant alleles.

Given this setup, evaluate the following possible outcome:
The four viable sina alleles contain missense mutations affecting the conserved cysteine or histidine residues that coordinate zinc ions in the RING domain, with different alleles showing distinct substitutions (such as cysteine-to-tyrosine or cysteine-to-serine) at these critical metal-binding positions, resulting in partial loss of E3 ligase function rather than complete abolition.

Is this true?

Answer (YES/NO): NO